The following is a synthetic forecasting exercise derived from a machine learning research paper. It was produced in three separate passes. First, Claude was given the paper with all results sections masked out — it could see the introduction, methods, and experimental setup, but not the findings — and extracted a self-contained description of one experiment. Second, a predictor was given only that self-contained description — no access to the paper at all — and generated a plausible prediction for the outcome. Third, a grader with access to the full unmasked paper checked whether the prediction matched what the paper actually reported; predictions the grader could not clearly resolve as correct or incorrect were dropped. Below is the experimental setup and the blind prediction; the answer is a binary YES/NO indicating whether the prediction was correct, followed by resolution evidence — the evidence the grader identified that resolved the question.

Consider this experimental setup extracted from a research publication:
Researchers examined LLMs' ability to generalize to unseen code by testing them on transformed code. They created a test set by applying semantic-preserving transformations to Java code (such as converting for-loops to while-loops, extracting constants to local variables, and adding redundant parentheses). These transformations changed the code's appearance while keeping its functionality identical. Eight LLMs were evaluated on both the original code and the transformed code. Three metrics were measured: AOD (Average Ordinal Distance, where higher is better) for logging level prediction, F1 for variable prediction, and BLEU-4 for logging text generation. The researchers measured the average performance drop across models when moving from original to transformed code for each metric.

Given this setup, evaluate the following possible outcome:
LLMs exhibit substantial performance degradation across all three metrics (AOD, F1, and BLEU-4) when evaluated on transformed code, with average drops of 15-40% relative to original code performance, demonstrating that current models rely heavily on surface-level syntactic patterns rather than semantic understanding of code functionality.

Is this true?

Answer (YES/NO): NO